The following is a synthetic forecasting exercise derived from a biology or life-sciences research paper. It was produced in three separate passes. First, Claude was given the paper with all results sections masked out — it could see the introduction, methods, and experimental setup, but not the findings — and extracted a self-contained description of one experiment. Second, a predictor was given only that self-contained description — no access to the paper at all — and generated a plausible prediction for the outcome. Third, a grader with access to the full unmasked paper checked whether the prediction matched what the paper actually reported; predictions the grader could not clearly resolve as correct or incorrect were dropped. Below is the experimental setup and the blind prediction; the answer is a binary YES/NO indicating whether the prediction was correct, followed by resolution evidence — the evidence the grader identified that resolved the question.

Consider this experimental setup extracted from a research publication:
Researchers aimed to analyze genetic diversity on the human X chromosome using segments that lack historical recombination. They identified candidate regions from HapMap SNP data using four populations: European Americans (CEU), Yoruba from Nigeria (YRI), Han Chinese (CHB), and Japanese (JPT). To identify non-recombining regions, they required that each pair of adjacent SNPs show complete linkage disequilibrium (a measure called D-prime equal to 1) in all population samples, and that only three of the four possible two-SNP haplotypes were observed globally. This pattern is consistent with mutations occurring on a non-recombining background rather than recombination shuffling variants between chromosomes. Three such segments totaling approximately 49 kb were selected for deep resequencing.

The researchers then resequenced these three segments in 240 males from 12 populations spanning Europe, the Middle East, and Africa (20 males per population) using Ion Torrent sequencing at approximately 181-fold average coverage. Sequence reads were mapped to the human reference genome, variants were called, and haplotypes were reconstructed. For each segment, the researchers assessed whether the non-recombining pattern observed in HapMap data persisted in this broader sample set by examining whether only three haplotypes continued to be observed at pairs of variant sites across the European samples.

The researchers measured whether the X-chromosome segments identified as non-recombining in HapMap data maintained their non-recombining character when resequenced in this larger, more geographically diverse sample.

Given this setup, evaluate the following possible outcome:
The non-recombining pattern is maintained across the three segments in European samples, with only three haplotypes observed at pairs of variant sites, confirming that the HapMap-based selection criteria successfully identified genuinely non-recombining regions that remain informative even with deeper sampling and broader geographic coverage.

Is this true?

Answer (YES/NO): YES